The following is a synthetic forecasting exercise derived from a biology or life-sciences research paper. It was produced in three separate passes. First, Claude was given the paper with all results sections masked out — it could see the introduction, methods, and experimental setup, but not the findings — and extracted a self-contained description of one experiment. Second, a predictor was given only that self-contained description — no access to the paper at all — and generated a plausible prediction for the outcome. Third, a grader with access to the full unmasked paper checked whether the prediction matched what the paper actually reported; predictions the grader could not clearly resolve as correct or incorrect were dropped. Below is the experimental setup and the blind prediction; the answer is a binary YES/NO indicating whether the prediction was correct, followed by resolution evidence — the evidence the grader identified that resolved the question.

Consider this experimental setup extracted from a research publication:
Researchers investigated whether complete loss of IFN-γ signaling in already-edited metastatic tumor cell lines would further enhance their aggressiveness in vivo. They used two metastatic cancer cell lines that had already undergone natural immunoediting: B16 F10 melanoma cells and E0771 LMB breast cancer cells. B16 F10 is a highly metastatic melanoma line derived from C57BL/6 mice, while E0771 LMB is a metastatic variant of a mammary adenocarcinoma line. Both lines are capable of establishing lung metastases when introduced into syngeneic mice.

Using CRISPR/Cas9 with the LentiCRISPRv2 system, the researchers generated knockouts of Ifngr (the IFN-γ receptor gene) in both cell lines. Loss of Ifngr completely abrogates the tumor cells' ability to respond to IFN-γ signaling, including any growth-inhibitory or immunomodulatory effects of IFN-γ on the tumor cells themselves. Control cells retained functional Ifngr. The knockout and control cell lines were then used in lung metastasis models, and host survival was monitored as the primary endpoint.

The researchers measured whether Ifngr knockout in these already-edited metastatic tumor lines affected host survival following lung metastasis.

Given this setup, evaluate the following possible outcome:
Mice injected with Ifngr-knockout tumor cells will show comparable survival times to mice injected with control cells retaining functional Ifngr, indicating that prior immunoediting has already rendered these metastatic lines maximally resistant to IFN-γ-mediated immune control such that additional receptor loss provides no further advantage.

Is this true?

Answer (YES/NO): YES